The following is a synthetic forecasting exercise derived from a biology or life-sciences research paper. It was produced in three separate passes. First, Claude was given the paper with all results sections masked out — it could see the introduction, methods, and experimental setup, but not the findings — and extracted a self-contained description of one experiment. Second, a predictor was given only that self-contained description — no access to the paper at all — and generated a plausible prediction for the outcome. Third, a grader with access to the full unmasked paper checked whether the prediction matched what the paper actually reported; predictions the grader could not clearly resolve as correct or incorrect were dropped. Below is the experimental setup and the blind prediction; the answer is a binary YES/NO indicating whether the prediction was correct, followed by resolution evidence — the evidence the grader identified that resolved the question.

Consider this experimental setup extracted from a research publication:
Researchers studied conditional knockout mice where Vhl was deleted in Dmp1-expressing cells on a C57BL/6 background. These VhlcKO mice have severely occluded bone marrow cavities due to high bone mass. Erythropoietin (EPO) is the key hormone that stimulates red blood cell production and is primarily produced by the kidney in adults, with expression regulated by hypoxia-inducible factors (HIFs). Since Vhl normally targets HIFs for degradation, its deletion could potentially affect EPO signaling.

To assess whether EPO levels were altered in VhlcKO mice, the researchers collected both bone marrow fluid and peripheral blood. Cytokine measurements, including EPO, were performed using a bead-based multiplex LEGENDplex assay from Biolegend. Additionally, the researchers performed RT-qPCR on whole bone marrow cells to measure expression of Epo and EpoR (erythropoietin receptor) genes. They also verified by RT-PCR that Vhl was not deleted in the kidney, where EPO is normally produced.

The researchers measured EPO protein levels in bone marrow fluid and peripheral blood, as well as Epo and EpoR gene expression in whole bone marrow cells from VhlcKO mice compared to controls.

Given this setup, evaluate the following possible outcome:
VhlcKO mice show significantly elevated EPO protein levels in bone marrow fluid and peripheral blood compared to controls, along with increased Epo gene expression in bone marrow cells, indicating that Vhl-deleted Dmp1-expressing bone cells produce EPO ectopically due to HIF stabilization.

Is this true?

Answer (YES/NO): YES